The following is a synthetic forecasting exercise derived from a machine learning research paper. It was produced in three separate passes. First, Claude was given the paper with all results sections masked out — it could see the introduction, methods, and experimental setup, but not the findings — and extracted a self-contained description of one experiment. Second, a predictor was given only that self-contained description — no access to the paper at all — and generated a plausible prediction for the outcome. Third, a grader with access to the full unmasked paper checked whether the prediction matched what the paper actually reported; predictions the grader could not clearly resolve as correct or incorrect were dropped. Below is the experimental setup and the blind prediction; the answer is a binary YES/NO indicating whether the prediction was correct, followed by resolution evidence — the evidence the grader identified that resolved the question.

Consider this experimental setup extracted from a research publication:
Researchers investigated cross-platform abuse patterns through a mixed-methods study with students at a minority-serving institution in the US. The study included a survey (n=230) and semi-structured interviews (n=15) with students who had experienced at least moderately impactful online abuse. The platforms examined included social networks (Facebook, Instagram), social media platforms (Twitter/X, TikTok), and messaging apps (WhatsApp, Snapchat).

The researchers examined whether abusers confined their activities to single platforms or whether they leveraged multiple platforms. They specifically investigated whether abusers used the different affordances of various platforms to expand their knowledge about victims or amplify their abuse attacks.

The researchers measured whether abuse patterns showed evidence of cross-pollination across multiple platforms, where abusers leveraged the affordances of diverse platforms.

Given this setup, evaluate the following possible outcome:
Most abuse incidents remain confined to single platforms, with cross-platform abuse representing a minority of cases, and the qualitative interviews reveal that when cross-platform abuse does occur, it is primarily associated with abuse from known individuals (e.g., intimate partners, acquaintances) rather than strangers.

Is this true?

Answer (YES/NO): NO